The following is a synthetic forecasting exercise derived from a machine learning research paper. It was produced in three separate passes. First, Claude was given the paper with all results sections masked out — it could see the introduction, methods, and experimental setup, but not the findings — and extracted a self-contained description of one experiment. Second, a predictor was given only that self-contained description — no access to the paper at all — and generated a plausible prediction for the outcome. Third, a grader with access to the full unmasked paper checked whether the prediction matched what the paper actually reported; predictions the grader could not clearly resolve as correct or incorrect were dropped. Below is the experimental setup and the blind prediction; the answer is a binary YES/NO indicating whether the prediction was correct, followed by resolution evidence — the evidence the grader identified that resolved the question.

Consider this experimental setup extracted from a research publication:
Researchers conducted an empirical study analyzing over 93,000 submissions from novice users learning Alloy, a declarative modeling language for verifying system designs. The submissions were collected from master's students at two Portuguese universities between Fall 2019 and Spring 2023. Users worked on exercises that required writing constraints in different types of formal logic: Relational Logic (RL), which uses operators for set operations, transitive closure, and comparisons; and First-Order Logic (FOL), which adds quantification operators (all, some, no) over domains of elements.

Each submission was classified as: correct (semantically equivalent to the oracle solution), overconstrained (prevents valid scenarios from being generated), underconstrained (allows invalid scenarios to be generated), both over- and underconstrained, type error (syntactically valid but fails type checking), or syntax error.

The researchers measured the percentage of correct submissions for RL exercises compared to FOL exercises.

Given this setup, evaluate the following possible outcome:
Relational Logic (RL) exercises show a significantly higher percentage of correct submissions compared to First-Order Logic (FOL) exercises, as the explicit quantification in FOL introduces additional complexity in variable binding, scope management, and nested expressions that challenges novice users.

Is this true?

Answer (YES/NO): YES